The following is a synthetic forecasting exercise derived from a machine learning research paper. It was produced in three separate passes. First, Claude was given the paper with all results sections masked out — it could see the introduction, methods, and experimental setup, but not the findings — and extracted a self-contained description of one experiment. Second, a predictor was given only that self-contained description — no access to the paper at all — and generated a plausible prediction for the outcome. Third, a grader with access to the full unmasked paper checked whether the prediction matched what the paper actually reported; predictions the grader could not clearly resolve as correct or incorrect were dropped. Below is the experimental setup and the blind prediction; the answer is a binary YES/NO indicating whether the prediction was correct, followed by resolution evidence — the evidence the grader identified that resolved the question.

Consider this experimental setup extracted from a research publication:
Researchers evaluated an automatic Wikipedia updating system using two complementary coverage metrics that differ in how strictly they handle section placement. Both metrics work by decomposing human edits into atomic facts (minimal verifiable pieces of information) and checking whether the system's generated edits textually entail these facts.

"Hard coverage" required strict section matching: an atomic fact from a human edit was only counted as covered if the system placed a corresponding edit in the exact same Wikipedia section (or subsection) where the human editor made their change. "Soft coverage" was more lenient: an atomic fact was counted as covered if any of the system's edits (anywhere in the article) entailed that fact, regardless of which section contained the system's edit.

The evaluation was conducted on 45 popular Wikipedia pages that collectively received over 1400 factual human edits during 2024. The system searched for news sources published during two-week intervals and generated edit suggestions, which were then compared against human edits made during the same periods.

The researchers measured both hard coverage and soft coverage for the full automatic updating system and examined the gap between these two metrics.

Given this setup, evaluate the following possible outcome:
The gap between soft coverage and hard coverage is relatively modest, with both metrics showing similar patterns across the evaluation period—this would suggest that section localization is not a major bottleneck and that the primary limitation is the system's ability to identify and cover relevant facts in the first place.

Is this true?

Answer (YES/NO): NO